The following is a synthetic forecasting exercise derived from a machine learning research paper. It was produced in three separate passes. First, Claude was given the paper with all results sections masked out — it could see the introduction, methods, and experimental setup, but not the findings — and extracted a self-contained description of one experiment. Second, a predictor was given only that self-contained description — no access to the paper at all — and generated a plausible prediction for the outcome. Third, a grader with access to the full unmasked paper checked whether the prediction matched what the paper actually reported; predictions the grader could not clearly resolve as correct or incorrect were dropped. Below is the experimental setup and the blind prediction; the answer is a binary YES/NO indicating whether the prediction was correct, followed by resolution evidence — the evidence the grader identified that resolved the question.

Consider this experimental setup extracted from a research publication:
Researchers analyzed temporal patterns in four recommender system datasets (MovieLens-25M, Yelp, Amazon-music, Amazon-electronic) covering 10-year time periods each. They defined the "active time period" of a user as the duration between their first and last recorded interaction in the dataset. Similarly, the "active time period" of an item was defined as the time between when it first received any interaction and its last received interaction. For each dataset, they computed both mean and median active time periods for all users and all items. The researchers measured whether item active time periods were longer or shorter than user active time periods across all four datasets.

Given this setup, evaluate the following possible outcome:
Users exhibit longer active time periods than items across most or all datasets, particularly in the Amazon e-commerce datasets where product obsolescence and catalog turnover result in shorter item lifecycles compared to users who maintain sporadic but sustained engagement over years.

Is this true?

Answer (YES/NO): NO